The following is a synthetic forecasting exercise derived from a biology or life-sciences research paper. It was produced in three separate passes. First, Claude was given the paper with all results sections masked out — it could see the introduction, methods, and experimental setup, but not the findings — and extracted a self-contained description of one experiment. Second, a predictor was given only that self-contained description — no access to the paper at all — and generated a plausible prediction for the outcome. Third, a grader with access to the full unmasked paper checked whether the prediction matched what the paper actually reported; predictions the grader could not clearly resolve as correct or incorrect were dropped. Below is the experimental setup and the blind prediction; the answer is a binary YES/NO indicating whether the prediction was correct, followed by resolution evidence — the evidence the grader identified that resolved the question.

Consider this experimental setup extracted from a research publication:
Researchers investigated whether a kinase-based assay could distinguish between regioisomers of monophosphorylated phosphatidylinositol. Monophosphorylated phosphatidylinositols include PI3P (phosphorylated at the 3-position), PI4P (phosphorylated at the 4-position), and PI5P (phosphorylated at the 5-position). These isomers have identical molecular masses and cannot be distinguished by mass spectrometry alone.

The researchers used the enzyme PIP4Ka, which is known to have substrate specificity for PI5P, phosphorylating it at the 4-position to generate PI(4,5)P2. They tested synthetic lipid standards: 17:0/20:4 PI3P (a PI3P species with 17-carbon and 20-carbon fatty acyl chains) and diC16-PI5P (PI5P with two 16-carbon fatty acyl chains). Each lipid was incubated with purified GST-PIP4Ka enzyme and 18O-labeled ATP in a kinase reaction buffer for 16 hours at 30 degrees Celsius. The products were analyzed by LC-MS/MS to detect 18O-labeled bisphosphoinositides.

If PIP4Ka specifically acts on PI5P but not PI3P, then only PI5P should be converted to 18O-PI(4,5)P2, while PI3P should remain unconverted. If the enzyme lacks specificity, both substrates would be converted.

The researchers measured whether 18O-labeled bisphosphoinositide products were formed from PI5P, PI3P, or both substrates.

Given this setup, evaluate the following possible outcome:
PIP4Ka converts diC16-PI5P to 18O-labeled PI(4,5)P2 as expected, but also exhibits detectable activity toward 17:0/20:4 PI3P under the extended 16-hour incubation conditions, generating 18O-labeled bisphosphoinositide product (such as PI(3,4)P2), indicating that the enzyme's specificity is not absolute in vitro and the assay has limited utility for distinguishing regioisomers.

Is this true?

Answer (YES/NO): NO